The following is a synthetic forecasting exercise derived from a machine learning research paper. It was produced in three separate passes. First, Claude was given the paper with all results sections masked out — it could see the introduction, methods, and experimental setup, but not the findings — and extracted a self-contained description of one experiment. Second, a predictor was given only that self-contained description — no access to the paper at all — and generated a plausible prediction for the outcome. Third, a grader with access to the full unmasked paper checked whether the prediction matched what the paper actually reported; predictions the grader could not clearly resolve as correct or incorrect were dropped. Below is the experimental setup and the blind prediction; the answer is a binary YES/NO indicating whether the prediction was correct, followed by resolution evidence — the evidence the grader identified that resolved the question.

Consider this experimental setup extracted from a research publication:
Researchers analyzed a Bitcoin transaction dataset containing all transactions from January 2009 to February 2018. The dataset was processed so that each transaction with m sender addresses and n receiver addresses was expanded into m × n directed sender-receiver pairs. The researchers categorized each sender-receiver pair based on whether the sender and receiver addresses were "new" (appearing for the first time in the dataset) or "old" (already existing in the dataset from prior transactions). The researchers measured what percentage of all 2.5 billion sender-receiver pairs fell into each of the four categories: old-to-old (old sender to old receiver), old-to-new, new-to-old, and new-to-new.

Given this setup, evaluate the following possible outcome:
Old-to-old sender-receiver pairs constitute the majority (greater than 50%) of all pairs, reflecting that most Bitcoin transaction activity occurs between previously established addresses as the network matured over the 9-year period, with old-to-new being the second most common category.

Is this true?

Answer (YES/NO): YES